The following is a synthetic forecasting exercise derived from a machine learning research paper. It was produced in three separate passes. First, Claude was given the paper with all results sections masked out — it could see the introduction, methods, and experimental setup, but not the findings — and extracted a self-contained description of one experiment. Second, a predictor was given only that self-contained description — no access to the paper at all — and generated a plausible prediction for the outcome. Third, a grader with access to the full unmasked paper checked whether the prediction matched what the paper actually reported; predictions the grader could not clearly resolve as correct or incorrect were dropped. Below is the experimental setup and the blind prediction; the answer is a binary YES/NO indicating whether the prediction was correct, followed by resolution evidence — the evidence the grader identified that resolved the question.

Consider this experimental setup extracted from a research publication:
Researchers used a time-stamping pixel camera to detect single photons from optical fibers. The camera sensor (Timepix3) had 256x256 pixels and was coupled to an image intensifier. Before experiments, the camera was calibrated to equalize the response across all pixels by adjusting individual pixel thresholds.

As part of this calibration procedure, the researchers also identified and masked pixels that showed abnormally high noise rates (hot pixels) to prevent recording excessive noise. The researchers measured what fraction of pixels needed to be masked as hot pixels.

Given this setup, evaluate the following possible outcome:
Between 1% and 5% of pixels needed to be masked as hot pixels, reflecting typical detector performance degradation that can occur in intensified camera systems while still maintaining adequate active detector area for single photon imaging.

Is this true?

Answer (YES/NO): NO